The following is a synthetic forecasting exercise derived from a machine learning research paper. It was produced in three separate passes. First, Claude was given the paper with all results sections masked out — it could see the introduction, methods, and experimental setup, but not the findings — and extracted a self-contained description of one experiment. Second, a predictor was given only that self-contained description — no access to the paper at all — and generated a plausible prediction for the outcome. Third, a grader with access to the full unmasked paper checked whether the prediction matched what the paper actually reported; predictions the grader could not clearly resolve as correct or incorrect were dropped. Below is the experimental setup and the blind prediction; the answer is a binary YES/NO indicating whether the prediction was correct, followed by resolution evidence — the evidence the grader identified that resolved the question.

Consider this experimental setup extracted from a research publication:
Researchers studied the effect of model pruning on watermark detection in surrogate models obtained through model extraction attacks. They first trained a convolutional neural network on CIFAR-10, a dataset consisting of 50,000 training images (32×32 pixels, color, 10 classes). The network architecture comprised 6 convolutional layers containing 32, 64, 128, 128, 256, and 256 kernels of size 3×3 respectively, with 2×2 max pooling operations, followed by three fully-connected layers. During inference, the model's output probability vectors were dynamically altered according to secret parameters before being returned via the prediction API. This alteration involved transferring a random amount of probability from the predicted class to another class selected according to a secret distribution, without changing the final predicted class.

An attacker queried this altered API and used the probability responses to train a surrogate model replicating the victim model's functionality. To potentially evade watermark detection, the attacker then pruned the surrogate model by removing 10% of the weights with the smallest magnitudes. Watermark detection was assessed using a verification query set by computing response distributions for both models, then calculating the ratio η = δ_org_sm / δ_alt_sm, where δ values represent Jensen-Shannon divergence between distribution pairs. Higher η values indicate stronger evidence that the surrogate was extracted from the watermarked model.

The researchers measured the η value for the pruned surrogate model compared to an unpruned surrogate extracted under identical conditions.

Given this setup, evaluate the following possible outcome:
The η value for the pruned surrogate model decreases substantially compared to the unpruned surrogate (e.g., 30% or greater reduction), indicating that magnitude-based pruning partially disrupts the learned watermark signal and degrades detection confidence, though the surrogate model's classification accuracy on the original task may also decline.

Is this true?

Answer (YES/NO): NO